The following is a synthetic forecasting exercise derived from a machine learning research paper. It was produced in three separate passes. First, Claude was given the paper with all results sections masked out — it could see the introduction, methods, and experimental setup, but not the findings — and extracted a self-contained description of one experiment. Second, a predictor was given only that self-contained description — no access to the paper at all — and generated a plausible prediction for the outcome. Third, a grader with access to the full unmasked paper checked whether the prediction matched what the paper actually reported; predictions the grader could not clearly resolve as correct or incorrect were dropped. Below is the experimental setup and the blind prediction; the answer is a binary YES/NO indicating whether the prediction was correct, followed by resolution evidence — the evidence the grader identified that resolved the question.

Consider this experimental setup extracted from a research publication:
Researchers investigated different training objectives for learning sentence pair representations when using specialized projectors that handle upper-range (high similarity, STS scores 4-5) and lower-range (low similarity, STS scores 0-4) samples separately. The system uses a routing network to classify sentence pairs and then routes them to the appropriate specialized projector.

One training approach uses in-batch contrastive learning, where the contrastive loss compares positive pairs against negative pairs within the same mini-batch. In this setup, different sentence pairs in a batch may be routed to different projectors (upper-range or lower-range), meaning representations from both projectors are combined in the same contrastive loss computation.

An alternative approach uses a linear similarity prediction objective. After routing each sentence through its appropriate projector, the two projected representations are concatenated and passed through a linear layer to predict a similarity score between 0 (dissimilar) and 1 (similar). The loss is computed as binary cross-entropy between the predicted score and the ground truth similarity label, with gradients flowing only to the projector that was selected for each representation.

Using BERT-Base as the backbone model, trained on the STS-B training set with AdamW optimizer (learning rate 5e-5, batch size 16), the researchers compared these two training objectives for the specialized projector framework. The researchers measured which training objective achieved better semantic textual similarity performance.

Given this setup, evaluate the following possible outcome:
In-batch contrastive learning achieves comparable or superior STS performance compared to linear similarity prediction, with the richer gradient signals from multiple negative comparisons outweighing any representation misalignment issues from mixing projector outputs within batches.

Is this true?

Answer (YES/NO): NO